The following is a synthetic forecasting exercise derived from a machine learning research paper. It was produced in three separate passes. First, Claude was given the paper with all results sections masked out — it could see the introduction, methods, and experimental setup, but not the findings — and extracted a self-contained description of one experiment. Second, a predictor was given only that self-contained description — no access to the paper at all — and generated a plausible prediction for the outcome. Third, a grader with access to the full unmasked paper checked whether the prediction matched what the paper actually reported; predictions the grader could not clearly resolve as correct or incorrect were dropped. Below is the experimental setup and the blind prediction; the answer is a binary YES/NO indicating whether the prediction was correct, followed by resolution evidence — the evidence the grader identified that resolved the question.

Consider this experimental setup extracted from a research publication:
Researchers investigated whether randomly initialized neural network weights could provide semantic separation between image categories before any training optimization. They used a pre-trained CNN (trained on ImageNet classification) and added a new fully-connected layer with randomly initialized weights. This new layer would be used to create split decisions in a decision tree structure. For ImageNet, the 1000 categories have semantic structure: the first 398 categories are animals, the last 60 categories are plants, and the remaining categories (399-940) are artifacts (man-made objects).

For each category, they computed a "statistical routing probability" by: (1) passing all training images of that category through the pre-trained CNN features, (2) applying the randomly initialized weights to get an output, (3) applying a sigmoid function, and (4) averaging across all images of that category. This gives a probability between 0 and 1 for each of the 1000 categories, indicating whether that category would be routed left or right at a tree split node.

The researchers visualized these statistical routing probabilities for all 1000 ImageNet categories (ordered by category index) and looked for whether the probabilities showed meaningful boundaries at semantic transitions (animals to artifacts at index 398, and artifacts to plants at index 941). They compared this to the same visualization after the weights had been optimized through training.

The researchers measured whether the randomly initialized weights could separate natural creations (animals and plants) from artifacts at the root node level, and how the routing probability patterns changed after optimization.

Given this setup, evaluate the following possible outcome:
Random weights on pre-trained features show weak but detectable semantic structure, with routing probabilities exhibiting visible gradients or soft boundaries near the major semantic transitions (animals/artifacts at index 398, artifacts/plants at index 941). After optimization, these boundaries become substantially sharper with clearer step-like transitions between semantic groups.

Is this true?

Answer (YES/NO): NO